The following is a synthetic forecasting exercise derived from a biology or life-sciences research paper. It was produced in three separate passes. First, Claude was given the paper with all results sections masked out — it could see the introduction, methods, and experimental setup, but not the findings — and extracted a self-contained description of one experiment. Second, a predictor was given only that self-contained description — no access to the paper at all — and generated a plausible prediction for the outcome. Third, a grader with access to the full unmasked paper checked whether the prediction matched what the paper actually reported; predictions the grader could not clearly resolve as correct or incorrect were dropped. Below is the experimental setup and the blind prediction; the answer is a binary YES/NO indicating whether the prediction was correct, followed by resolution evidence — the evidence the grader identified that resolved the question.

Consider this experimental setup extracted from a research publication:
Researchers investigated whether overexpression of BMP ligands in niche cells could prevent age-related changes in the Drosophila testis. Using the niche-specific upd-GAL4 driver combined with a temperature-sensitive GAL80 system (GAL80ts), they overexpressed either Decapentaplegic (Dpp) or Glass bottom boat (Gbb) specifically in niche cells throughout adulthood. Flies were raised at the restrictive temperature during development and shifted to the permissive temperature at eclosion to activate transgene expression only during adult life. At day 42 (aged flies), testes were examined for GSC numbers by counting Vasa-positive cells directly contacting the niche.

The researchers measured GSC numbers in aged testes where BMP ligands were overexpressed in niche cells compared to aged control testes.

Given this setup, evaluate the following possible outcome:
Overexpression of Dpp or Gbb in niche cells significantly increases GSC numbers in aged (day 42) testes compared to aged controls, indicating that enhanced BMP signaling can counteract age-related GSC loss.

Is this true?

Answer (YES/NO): YES